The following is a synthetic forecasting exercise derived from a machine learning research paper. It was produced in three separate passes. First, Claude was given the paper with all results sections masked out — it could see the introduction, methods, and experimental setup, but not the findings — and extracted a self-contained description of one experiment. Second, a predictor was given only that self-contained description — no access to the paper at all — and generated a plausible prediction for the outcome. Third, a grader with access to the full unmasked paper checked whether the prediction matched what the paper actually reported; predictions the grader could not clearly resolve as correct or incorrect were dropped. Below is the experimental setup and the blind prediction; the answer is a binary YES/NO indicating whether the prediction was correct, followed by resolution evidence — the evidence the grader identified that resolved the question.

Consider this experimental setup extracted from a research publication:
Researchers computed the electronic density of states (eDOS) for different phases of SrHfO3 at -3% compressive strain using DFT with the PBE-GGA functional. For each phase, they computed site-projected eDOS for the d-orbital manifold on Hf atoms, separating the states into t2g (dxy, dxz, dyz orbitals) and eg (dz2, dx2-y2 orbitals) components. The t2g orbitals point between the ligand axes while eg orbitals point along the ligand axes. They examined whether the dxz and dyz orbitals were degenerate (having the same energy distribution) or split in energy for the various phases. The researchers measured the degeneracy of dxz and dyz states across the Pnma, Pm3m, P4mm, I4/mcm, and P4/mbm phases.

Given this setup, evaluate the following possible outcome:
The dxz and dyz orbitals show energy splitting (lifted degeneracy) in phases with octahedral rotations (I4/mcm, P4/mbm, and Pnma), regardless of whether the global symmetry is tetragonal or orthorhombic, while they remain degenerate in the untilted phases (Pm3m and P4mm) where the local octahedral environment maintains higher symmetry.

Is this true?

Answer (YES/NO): NO